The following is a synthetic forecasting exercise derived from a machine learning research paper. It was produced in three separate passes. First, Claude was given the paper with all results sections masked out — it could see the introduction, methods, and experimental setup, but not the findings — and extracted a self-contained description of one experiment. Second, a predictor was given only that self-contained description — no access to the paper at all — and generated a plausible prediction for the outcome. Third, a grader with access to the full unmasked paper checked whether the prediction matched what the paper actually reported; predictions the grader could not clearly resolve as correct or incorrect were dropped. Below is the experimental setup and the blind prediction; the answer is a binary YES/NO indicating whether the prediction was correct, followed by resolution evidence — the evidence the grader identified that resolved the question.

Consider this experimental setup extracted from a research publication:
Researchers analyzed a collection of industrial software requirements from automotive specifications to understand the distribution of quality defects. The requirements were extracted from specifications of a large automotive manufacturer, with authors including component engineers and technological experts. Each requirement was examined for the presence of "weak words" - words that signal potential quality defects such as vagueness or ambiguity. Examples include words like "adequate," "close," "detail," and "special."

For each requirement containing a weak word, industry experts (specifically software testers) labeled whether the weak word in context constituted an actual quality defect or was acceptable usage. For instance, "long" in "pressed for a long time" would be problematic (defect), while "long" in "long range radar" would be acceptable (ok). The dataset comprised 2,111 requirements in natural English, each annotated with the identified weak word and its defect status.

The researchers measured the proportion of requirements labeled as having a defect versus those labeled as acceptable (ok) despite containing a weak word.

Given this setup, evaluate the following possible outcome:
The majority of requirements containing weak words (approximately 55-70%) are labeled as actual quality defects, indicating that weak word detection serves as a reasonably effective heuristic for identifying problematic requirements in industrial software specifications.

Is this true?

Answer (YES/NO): NO